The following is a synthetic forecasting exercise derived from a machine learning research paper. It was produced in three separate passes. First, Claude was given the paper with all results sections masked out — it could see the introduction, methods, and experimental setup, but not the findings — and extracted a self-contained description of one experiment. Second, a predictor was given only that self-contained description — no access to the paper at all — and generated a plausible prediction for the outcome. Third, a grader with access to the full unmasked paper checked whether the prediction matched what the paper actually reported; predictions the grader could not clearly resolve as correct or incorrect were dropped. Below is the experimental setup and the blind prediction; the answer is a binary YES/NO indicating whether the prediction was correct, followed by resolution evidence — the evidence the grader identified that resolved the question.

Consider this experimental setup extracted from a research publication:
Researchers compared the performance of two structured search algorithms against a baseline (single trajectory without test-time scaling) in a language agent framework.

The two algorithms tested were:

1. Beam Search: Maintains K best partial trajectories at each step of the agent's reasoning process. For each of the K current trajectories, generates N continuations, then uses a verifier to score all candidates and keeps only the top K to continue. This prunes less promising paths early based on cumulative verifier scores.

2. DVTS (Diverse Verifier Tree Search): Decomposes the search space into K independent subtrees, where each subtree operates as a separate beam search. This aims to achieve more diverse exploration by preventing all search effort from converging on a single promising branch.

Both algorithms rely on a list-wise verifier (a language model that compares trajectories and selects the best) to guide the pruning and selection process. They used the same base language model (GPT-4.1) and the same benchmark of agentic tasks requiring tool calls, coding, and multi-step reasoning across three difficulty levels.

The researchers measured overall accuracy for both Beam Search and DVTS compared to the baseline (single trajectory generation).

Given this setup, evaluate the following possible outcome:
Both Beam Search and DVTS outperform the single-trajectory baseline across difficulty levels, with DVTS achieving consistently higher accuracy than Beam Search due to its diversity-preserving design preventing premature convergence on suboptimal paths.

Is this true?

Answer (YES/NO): NO